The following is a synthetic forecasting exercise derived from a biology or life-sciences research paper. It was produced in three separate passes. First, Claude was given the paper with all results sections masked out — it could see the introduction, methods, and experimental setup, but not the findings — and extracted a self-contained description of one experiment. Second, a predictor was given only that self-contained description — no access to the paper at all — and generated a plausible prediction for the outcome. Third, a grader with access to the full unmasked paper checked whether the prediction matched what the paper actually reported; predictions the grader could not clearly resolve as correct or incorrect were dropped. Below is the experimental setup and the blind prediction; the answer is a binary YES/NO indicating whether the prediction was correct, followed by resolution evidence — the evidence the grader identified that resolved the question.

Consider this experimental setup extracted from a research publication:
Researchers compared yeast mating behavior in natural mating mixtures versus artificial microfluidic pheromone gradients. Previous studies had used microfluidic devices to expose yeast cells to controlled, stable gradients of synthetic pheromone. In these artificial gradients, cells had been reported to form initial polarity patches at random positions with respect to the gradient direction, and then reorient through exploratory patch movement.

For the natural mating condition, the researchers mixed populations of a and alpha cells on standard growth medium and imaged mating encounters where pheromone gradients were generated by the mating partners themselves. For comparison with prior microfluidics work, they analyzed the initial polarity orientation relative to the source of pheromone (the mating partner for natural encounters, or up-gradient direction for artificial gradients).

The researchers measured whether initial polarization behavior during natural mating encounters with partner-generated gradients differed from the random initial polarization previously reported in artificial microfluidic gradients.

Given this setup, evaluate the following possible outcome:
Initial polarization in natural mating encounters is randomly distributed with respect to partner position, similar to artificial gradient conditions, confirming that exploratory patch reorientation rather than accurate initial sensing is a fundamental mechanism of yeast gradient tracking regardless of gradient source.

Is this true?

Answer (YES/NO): NO